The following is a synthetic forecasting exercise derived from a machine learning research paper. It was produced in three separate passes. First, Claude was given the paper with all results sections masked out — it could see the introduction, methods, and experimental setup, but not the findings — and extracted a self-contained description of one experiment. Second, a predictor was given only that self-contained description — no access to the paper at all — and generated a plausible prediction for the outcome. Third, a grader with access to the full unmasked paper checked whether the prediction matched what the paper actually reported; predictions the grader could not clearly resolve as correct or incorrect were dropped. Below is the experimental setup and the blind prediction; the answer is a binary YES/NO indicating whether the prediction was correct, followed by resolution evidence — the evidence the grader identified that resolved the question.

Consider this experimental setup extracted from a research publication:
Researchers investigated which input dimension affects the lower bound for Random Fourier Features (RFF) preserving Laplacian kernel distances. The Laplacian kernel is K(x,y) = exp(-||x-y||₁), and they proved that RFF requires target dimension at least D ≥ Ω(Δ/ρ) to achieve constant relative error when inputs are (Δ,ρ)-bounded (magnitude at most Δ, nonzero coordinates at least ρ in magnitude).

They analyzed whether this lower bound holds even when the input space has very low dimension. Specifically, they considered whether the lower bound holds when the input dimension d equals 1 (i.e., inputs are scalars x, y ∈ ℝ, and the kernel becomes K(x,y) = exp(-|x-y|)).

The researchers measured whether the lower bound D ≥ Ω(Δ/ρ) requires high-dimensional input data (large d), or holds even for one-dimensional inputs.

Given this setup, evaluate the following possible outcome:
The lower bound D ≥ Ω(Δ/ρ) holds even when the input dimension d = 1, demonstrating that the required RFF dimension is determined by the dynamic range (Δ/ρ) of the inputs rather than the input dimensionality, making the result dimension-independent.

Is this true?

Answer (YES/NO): YES